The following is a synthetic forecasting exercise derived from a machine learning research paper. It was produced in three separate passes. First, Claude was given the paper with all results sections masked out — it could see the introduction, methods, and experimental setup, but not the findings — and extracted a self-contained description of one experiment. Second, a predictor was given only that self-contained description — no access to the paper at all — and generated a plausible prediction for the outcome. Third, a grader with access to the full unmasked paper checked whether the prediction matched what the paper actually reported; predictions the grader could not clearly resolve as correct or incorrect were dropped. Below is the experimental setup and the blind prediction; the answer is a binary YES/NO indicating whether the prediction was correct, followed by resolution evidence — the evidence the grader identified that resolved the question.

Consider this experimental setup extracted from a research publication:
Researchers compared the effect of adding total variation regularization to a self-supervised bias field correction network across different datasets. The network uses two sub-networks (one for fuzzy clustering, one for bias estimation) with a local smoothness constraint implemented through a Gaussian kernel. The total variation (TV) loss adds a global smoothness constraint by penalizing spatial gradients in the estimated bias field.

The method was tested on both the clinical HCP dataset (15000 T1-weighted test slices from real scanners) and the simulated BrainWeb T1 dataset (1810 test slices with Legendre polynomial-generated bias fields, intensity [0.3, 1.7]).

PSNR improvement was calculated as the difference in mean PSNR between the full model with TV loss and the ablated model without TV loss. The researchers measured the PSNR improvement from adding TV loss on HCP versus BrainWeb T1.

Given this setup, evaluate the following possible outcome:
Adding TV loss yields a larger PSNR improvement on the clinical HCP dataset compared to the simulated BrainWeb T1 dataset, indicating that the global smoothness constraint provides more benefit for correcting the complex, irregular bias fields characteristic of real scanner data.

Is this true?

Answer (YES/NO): NO